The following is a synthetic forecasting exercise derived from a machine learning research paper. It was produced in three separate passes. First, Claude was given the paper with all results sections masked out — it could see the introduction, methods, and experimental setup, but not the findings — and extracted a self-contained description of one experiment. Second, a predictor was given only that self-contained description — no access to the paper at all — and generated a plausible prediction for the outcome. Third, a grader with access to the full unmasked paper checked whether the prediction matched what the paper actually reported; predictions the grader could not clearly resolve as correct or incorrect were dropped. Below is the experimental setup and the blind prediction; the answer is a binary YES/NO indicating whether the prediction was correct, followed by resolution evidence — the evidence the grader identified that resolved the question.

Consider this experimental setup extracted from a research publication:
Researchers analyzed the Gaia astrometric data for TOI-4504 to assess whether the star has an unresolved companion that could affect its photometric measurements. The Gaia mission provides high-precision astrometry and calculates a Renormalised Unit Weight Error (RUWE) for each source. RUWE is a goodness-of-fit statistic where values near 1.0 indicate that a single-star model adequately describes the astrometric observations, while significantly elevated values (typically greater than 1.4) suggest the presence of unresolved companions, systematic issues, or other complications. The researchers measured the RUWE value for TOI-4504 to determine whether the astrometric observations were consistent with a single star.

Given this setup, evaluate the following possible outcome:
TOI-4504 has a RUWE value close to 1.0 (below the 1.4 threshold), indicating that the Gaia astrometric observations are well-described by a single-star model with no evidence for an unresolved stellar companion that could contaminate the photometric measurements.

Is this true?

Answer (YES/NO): YES